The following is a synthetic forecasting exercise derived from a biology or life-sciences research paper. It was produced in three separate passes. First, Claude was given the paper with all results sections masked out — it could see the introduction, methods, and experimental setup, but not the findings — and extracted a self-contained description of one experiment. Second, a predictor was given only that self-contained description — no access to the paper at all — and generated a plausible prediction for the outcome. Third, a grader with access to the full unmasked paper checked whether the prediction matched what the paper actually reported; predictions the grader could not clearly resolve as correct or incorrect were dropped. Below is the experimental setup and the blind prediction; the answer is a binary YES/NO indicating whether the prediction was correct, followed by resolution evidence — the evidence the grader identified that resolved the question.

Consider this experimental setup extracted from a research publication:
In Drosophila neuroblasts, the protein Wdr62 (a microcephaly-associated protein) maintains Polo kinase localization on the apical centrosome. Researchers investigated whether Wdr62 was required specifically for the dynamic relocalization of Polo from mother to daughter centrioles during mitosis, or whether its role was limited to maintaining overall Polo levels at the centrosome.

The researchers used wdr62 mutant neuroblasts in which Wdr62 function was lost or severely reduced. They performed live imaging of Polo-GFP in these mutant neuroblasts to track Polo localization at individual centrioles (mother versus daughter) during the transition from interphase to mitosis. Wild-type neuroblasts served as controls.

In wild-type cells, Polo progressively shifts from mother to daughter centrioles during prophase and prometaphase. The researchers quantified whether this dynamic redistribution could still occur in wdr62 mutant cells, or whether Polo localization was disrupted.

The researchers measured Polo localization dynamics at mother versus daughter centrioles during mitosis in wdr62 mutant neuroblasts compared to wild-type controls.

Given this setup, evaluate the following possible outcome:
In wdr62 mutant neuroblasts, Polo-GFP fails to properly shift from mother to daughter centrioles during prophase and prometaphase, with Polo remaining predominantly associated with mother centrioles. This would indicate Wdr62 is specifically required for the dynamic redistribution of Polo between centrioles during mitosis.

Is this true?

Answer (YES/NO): YES